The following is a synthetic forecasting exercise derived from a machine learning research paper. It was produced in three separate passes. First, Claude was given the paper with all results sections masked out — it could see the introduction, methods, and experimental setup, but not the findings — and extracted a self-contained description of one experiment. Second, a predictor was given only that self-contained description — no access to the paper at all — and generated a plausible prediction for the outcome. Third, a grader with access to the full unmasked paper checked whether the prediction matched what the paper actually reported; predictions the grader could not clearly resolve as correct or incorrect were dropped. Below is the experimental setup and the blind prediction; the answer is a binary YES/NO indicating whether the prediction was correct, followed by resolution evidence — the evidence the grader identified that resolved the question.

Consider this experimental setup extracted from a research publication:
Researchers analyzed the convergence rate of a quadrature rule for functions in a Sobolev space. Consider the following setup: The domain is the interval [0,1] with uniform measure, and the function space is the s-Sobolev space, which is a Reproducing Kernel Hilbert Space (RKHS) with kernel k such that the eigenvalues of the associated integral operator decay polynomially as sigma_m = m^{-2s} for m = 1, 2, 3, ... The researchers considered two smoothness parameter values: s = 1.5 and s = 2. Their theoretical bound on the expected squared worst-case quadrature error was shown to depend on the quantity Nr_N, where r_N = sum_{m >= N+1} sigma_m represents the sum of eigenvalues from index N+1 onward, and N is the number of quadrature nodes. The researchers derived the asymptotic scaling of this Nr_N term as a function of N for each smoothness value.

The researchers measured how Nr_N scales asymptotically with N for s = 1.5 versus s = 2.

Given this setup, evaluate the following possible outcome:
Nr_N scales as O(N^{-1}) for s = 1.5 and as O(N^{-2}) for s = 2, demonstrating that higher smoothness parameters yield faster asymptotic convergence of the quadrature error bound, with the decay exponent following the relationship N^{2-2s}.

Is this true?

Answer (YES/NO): YES